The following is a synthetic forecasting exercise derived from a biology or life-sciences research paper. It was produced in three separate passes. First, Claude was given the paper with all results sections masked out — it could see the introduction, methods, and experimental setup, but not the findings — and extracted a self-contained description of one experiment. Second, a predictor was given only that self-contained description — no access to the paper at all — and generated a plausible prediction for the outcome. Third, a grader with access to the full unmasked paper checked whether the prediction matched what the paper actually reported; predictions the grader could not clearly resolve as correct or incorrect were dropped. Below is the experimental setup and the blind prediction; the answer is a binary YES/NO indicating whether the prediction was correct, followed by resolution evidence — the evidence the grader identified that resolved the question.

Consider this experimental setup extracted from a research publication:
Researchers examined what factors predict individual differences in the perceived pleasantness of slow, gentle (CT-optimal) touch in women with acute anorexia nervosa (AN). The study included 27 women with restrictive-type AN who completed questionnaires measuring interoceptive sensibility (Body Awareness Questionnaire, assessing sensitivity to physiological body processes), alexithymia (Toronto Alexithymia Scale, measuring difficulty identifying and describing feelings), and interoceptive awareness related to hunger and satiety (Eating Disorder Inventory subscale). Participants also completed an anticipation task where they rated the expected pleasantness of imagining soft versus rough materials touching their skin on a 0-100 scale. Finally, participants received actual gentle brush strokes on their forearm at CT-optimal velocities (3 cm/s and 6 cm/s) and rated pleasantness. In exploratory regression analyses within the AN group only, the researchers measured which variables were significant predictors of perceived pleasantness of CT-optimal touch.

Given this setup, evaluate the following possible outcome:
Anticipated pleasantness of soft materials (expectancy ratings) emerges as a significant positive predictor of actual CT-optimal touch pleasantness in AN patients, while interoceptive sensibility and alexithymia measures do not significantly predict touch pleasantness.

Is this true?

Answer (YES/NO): NO